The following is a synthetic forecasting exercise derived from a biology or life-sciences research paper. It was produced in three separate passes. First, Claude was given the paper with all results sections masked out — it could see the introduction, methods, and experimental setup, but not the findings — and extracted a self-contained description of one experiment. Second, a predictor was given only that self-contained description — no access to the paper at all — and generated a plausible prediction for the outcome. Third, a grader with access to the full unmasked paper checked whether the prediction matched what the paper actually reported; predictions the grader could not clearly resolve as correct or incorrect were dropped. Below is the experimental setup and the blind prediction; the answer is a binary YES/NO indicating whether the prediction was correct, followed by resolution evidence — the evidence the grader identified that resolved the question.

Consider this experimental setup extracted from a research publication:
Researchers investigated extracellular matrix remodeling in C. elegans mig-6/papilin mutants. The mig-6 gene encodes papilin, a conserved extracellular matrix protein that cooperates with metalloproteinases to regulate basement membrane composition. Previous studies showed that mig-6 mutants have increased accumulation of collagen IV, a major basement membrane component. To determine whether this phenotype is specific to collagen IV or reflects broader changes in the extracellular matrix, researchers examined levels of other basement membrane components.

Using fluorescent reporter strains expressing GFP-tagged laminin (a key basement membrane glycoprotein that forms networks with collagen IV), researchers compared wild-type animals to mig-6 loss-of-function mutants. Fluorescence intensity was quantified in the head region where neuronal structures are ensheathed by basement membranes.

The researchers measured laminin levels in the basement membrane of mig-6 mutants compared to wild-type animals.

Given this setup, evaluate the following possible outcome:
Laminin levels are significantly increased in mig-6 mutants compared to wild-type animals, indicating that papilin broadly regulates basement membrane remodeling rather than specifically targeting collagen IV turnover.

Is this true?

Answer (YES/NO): YES